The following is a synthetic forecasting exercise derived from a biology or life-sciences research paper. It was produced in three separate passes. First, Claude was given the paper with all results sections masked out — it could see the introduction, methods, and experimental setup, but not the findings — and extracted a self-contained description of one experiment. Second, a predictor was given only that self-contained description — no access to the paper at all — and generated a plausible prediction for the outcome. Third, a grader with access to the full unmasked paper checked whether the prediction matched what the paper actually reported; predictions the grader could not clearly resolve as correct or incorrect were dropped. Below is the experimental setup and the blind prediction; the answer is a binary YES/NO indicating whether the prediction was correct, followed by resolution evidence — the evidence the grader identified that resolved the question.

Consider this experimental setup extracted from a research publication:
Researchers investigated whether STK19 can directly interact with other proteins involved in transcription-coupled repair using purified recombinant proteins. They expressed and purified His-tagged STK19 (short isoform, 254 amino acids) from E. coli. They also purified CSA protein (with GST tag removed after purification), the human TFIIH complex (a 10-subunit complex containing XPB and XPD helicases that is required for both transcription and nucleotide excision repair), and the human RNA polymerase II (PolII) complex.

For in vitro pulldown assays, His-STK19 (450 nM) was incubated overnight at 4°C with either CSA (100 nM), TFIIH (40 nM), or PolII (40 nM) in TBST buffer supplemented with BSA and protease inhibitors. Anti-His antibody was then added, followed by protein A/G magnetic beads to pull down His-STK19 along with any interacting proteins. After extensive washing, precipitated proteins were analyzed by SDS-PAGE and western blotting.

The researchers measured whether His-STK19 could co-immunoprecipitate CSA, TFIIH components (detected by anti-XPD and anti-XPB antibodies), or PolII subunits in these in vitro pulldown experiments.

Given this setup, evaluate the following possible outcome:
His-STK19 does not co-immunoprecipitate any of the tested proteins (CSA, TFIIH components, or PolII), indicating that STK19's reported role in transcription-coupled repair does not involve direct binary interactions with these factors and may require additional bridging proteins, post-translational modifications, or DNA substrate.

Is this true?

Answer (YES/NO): NO